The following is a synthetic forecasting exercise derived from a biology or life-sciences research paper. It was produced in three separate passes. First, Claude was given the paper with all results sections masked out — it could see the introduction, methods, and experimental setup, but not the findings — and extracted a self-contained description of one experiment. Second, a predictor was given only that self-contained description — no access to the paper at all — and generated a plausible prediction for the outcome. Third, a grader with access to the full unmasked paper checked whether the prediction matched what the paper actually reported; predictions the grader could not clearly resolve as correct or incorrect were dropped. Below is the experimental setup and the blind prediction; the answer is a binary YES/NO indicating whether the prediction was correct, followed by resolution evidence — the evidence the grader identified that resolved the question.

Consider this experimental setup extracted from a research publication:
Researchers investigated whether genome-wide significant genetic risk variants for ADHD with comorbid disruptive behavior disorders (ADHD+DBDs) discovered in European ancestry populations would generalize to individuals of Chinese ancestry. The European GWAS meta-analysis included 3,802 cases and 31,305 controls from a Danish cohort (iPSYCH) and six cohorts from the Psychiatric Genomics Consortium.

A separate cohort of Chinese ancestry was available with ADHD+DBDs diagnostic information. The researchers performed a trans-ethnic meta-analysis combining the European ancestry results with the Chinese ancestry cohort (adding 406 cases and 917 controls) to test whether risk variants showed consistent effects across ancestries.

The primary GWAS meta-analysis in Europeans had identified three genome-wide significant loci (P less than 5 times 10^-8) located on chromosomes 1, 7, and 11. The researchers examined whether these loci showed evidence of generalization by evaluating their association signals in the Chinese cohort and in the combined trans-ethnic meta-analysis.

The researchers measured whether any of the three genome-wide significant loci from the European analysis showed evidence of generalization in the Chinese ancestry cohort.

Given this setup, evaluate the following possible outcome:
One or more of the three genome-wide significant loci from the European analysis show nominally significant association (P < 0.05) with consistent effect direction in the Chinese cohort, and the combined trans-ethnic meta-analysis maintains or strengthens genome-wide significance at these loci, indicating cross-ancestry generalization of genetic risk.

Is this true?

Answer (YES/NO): YES